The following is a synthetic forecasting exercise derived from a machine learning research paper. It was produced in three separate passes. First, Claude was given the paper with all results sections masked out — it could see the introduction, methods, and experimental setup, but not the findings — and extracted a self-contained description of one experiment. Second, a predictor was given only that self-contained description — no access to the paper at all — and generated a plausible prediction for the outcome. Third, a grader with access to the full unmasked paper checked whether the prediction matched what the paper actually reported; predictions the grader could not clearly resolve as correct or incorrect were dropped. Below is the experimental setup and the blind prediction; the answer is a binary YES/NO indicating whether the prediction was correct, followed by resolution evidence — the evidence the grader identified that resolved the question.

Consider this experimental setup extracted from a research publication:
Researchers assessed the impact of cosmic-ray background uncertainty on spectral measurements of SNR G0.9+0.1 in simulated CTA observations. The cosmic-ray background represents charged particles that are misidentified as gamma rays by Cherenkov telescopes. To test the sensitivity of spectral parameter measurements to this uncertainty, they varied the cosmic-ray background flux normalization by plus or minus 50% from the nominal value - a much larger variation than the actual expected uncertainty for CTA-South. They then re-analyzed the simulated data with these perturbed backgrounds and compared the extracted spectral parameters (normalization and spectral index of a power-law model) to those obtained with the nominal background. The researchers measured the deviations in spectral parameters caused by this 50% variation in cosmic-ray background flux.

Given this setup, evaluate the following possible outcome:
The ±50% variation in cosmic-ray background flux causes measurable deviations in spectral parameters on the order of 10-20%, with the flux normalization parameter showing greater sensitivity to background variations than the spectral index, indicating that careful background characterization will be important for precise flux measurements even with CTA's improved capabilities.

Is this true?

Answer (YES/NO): NO